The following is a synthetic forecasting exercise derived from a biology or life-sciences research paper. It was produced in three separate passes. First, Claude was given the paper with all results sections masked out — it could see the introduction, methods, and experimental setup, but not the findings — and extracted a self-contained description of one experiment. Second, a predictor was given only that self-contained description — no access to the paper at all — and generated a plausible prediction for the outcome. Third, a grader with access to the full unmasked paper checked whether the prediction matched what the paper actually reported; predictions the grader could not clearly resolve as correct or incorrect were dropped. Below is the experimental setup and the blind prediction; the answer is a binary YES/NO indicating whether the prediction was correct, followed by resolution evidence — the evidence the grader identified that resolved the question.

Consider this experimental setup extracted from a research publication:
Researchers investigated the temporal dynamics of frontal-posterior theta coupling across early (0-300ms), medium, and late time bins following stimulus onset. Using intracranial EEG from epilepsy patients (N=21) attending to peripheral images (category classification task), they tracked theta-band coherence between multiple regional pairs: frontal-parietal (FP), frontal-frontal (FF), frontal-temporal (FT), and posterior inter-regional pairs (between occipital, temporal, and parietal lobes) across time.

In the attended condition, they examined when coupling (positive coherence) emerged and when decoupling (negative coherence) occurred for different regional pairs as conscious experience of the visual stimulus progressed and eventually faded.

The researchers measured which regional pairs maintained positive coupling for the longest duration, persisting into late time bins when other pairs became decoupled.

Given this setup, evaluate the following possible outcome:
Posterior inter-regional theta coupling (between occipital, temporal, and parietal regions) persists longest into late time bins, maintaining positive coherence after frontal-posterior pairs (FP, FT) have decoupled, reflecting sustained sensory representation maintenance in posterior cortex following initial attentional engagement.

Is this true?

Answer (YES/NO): NO